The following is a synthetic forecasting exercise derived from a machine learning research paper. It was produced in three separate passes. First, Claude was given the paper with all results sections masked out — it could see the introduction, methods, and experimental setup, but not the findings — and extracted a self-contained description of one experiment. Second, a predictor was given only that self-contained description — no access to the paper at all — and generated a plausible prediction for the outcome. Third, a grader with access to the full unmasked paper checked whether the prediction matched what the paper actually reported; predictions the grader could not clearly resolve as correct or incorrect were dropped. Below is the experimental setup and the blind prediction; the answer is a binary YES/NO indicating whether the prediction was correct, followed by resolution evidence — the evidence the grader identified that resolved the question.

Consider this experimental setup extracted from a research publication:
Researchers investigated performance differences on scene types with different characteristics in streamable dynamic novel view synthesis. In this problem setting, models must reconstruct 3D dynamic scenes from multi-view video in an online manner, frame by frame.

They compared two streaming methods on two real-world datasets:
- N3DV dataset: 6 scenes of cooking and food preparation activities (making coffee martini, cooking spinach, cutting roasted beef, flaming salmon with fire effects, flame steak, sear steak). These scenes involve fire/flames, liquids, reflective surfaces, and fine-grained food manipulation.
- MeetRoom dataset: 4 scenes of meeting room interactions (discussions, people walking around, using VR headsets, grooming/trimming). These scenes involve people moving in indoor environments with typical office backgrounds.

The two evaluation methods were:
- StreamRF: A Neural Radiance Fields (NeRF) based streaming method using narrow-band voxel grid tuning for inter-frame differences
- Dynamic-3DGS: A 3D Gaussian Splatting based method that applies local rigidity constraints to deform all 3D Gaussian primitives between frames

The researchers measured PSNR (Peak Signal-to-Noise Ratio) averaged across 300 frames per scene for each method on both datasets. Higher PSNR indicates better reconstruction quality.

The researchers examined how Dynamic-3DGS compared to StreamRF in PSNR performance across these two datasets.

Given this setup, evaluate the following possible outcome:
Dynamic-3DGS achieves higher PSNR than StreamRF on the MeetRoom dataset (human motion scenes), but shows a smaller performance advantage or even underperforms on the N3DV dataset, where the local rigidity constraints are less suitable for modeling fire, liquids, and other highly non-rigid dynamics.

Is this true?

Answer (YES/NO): YES